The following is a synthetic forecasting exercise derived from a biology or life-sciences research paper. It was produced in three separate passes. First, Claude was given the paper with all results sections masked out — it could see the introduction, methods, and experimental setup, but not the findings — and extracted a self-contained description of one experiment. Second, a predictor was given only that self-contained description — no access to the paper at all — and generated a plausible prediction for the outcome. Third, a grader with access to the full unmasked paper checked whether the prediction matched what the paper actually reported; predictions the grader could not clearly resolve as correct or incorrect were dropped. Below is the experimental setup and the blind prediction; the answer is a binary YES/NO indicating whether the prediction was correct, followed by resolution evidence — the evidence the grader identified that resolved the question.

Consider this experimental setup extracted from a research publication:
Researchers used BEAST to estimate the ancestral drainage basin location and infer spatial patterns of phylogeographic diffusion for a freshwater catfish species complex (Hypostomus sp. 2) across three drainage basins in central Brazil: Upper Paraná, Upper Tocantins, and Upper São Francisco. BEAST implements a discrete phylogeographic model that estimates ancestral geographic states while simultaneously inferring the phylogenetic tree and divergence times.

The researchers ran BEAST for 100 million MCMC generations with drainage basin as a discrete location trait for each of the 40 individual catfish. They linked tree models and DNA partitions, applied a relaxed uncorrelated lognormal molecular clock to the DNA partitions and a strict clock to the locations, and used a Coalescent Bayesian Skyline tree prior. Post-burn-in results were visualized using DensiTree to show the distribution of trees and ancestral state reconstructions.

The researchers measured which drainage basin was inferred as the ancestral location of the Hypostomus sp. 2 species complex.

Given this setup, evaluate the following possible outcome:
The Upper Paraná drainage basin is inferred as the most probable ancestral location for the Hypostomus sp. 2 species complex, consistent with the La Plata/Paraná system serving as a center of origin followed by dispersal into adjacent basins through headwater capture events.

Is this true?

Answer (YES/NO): YES